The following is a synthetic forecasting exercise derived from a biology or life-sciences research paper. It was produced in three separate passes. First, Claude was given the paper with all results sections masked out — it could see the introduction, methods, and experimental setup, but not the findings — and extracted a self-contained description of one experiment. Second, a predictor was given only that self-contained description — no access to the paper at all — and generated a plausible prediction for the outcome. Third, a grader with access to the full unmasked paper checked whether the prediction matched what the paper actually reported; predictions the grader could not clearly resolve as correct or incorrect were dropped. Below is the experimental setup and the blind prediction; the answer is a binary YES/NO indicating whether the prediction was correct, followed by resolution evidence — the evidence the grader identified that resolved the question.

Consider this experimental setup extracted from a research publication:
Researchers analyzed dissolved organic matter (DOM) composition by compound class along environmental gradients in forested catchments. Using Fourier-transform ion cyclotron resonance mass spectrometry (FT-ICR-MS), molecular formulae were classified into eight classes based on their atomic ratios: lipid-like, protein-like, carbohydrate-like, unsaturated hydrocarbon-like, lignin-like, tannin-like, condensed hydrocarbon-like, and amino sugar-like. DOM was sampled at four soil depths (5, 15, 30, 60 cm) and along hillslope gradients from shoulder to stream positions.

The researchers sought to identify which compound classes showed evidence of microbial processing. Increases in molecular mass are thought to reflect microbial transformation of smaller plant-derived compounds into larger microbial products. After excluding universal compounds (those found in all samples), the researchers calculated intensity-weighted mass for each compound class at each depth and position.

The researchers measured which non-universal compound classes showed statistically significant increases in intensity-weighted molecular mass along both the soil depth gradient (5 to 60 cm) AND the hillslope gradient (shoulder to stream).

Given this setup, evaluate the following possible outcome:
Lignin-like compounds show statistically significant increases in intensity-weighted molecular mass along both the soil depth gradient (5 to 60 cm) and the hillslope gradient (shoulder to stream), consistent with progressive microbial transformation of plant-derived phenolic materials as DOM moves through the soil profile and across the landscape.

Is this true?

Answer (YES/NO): NO